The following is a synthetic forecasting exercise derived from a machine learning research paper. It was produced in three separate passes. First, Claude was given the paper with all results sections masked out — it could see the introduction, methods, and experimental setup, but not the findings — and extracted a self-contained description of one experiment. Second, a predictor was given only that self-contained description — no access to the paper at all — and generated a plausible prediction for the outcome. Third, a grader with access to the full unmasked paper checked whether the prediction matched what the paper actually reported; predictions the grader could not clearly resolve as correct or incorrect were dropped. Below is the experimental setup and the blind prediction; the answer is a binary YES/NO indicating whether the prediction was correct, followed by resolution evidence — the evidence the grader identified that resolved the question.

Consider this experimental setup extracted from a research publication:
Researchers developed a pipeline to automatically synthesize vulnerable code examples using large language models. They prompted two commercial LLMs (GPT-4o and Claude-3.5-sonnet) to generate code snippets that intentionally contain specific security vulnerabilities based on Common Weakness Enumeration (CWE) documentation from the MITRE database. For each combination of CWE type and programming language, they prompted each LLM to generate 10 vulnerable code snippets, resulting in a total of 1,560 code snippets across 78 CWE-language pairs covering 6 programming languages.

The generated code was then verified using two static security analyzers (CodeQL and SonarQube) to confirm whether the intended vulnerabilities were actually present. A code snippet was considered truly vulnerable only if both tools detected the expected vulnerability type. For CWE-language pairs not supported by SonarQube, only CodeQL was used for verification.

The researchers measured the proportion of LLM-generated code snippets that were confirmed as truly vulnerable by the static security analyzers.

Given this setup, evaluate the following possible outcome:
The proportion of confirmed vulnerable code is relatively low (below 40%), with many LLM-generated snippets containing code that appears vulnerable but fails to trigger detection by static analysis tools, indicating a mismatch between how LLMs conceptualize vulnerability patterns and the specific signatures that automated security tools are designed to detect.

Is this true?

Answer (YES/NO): YES